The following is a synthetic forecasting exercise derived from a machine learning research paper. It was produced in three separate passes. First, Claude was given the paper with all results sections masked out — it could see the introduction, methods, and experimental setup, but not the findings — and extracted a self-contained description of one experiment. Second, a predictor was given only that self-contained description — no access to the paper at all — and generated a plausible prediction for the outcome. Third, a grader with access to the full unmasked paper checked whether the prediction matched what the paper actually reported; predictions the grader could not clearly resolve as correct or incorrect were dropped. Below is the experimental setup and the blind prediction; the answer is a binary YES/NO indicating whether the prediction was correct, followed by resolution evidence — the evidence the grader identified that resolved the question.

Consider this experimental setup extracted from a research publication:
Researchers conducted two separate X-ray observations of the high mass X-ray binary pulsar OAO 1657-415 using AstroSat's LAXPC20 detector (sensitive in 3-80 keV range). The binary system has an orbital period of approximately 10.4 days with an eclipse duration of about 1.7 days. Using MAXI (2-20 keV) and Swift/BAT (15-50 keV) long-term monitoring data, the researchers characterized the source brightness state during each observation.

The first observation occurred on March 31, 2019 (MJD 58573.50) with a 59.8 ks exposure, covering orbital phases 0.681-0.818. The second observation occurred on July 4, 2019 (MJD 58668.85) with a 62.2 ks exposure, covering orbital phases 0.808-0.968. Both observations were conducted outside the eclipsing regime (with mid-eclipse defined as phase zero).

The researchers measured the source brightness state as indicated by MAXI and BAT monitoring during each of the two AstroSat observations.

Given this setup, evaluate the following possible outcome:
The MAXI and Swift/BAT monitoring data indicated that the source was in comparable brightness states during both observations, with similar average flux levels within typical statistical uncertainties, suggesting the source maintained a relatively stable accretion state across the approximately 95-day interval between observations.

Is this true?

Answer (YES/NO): NO